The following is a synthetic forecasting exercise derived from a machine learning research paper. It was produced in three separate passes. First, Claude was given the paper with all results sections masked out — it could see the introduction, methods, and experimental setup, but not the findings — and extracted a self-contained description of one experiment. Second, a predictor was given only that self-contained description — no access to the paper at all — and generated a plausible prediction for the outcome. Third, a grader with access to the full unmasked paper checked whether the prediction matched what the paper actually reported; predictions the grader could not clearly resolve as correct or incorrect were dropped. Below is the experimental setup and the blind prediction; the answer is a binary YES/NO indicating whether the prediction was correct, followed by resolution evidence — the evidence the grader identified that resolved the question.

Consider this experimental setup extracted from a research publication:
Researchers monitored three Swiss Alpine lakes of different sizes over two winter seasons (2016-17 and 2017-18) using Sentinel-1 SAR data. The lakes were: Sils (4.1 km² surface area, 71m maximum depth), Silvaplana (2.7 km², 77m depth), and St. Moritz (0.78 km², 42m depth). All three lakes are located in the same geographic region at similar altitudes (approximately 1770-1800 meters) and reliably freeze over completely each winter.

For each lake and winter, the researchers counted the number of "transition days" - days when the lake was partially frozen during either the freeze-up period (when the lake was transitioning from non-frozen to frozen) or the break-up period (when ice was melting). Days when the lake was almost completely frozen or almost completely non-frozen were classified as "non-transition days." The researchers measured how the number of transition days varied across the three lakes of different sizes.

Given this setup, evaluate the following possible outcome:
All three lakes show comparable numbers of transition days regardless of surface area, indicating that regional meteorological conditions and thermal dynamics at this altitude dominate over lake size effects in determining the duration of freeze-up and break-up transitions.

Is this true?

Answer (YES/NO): NO